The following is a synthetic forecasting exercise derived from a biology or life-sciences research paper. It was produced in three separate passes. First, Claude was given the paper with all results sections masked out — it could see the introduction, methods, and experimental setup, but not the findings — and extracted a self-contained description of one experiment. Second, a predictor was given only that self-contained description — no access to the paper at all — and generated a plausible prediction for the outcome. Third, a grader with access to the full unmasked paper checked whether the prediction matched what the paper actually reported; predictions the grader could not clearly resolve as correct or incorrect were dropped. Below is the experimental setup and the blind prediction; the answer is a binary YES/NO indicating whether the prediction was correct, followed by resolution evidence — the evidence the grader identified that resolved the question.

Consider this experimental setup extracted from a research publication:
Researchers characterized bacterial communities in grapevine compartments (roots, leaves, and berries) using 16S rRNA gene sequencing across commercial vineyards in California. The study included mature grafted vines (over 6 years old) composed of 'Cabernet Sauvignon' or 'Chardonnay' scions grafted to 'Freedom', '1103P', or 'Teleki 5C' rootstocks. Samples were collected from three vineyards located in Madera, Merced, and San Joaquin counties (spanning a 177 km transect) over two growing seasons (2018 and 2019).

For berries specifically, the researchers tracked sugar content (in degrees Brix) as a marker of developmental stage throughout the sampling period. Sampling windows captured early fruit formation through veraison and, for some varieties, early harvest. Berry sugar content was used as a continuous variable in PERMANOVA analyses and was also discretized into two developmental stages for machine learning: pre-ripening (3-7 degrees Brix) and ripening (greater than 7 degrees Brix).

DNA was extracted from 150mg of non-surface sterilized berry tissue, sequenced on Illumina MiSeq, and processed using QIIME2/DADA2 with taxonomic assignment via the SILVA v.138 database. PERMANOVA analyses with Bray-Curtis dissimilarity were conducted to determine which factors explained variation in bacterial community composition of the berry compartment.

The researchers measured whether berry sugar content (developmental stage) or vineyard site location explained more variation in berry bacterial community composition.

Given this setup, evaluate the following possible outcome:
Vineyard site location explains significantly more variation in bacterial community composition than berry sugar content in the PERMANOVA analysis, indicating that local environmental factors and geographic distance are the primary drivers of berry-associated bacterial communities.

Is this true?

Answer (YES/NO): NO